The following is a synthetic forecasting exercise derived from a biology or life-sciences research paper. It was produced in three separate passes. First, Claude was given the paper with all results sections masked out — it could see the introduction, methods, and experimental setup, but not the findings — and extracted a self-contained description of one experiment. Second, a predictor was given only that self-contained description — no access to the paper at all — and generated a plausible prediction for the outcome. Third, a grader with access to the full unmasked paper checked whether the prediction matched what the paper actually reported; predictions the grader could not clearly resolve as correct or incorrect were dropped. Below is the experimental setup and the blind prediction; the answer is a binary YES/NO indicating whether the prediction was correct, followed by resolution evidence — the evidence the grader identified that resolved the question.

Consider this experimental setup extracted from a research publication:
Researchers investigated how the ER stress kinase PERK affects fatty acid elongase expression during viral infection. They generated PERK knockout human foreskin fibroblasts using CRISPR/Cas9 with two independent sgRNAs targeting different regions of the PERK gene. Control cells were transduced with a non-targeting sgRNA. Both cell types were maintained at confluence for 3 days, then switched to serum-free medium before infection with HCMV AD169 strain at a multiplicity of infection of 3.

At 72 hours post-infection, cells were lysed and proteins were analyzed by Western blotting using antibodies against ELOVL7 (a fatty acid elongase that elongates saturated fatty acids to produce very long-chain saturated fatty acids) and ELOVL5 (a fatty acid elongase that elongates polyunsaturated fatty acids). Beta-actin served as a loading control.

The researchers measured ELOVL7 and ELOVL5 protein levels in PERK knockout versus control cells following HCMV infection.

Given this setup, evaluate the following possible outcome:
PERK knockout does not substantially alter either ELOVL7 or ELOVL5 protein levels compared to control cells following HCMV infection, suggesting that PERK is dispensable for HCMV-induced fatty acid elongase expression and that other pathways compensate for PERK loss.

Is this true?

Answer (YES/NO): NO